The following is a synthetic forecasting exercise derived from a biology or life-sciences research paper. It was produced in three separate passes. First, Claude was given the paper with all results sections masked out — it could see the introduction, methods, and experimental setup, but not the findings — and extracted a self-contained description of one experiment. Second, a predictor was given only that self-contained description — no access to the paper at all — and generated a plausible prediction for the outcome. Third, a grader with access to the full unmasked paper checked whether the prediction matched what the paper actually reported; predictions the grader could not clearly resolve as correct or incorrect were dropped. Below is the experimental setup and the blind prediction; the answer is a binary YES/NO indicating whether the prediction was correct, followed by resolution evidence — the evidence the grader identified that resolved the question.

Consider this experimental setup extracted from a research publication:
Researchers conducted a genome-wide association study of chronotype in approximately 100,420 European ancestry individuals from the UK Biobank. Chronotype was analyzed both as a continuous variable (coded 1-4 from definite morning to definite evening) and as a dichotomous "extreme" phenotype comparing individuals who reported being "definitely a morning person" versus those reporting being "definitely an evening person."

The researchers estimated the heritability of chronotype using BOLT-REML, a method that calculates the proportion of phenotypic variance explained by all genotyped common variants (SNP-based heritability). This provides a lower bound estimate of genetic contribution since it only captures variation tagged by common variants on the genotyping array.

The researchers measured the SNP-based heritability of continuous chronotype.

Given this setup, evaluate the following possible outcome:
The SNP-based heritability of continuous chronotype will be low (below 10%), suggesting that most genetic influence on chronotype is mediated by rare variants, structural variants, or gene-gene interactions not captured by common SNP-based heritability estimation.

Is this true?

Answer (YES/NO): NO